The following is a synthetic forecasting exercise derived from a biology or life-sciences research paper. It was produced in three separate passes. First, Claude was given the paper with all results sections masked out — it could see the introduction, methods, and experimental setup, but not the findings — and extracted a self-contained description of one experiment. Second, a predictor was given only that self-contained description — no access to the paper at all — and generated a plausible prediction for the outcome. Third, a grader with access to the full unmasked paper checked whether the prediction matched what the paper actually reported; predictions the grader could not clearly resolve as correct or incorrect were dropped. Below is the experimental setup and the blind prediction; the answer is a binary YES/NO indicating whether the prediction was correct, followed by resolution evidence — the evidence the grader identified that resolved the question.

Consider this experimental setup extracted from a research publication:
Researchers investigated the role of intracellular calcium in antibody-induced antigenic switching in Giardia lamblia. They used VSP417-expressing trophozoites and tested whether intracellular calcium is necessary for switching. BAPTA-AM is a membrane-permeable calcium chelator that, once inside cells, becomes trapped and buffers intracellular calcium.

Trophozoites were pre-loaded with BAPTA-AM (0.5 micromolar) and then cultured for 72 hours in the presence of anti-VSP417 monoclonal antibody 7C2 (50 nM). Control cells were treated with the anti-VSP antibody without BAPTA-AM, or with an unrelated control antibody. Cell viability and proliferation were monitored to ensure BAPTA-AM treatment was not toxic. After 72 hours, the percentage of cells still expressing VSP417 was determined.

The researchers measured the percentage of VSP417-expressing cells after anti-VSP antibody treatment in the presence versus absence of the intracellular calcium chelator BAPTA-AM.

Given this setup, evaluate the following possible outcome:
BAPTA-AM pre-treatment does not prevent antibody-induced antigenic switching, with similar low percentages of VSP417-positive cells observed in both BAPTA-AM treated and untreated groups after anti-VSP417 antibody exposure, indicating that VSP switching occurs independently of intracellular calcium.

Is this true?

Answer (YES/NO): NO